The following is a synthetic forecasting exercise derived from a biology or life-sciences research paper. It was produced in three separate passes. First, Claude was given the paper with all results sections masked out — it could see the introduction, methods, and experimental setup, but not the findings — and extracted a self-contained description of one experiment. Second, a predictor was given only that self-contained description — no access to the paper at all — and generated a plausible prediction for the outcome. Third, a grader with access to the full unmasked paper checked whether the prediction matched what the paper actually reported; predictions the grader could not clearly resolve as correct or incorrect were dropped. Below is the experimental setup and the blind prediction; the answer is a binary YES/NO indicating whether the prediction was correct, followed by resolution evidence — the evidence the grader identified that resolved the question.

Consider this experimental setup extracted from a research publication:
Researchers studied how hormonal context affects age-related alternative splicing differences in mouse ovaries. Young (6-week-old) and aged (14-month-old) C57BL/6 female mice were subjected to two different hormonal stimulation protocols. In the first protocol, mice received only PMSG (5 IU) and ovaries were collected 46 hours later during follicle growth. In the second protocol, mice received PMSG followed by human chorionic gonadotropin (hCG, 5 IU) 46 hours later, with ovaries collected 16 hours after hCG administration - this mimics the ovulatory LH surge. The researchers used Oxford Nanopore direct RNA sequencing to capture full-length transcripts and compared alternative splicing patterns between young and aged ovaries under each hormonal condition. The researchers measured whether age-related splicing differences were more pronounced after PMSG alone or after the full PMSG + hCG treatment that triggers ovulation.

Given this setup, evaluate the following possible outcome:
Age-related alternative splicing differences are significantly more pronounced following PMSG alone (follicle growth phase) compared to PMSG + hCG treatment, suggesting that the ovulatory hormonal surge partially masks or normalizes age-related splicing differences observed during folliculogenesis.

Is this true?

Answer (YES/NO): NO